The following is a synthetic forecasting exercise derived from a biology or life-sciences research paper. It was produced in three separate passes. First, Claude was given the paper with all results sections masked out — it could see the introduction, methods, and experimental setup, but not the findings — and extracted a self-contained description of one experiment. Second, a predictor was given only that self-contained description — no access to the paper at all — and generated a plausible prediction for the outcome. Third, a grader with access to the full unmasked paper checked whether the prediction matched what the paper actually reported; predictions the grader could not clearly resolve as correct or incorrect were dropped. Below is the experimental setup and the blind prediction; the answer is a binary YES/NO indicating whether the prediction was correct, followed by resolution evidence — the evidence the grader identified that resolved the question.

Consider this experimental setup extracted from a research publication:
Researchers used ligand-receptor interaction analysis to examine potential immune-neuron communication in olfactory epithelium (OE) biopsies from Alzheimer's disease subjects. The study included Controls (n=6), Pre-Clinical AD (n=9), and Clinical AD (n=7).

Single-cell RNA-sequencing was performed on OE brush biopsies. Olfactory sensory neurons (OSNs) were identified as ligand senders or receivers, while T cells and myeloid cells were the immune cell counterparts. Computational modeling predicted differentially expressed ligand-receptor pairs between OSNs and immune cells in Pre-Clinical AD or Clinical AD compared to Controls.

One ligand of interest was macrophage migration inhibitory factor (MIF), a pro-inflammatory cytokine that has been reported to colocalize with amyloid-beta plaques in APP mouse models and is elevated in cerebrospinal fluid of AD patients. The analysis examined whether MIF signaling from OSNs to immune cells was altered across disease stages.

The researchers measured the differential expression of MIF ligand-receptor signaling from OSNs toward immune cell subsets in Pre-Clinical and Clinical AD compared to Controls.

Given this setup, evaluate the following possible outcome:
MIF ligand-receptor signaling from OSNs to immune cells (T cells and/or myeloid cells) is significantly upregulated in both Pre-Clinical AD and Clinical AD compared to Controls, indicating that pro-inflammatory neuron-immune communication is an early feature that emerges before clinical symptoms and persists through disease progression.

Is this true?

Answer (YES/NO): YES